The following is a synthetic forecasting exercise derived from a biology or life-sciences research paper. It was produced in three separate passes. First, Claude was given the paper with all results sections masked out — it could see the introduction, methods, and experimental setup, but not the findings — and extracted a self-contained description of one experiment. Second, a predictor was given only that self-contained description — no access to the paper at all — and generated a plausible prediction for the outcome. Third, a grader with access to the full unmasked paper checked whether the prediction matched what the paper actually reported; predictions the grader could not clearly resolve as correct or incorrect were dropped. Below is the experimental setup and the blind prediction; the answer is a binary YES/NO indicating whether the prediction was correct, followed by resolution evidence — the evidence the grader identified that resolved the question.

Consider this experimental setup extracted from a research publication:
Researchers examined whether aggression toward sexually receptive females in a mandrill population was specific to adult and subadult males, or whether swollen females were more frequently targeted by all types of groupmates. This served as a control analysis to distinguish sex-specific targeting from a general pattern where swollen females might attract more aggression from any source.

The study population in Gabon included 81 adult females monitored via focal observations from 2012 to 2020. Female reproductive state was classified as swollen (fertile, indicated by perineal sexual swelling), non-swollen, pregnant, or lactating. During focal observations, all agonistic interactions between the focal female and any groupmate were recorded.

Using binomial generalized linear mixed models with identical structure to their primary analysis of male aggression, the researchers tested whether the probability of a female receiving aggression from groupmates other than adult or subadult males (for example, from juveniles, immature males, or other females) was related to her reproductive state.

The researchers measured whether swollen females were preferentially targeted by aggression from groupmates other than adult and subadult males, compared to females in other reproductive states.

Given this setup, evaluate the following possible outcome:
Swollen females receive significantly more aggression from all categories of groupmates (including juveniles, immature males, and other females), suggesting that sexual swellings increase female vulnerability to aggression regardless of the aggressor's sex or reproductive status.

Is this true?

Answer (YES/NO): NO